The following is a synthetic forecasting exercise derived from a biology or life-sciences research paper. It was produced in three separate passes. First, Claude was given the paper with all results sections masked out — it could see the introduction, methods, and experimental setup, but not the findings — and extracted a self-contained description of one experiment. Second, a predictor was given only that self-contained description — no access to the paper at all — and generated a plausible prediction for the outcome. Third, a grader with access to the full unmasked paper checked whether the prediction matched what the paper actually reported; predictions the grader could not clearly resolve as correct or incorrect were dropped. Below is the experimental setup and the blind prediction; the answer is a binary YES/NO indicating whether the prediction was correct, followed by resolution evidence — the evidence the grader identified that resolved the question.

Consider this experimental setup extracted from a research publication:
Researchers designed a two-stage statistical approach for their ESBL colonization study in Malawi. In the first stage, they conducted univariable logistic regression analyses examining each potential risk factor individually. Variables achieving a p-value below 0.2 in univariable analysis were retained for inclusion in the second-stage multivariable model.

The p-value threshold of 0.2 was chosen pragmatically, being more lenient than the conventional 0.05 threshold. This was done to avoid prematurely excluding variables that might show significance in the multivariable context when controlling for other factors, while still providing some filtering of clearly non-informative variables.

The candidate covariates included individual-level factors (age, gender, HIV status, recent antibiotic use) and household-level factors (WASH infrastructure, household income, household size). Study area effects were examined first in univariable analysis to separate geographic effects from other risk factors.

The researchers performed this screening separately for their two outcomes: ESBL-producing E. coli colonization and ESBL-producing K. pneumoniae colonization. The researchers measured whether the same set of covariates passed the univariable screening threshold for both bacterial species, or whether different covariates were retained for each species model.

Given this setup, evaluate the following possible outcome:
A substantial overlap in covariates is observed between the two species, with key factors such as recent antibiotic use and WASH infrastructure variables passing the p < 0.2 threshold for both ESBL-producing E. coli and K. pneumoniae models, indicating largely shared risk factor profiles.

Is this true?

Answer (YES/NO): NO